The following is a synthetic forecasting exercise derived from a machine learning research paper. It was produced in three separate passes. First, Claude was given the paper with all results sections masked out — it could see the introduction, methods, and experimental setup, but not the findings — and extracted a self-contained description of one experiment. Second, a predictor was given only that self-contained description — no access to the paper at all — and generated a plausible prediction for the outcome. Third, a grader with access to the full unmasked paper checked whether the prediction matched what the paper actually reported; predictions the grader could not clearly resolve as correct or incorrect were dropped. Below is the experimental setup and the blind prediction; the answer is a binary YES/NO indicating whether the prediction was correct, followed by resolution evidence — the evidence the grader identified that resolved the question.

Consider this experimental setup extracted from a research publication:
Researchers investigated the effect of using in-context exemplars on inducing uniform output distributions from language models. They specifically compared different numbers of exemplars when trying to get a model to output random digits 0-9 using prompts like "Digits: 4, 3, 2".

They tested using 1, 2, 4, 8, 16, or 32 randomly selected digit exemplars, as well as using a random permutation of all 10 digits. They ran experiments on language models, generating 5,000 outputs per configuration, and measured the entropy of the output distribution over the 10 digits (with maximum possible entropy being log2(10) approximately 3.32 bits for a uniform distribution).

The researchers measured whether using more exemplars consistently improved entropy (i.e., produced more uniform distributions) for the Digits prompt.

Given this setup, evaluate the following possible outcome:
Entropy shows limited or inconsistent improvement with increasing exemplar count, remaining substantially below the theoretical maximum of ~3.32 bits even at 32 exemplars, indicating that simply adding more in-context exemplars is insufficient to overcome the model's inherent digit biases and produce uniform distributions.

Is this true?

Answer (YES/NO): NO